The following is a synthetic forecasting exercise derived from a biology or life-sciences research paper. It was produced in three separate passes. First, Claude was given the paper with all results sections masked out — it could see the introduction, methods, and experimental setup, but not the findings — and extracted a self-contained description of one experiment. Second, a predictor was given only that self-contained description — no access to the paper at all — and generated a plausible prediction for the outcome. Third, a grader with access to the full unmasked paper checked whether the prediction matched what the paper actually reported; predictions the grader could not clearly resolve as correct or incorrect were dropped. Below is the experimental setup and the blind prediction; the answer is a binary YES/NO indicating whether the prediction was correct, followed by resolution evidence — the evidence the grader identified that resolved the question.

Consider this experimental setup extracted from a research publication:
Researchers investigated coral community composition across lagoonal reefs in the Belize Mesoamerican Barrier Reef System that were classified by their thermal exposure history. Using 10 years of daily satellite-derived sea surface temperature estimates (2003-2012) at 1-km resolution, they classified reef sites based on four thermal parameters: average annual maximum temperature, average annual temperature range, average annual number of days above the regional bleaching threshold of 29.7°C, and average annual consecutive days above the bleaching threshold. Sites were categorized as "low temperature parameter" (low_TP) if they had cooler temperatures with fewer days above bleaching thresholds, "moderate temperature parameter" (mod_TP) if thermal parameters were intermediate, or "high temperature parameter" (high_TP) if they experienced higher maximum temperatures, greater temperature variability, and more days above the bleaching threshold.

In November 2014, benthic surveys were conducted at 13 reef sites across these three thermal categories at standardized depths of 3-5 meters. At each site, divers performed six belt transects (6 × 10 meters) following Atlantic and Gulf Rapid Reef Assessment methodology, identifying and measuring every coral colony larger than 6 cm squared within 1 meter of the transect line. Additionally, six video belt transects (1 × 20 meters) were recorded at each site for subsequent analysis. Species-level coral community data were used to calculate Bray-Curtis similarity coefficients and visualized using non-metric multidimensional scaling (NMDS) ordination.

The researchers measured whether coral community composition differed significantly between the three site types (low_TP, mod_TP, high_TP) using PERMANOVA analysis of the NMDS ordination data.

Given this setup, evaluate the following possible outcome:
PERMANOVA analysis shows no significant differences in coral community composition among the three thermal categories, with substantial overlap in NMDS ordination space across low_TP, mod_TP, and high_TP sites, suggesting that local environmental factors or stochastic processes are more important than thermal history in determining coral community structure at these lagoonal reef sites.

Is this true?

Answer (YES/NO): NO